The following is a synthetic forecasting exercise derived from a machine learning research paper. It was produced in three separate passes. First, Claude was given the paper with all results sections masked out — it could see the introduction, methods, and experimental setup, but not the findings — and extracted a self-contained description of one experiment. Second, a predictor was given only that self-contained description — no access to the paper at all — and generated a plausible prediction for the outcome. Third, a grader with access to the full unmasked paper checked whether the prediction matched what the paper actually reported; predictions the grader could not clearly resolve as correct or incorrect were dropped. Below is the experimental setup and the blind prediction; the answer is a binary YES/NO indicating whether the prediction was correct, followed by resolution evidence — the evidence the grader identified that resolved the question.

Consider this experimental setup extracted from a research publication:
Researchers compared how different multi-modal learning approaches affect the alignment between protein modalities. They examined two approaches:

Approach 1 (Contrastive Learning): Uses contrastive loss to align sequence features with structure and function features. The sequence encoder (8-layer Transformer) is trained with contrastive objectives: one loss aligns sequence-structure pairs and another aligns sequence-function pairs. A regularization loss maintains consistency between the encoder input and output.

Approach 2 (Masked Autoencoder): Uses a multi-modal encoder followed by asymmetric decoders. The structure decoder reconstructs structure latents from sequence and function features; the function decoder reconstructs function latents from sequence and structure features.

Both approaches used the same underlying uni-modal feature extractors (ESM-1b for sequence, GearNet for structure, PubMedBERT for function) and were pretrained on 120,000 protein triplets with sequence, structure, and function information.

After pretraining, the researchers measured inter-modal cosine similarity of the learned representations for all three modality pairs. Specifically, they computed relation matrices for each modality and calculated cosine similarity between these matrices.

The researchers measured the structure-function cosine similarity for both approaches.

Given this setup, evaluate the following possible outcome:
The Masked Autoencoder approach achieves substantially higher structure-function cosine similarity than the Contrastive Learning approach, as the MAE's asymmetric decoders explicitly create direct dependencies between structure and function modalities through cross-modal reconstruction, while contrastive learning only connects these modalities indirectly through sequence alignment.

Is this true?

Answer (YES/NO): YES